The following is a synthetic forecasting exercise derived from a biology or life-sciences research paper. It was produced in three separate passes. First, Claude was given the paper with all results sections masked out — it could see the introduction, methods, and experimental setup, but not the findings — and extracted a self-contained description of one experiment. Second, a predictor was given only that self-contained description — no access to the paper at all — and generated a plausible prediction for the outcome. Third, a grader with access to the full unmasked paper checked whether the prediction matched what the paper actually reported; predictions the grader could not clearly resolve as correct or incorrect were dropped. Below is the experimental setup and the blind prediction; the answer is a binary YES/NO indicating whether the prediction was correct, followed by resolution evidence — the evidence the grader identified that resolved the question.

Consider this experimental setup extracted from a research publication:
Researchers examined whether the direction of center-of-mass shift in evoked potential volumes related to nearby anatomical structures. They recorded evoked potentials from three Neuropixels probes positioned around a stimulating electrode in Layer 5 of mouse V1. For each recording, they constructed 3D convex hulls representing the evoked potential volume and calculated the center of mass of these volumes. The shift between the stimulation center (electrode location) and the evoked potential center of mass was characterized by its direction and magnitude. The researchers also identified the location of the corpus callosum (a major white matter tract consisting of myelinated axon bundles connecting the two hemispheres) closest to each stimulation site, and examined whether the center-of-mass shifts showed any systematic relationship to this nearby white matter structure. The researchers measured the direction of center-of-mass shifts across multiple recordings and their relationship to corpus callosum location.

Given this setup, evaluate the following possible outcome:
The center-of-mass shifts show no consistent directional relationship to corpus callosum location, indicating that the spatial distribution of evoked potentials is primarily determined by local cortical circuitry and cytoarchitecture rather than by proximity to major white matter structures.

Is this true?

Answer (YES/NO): NO